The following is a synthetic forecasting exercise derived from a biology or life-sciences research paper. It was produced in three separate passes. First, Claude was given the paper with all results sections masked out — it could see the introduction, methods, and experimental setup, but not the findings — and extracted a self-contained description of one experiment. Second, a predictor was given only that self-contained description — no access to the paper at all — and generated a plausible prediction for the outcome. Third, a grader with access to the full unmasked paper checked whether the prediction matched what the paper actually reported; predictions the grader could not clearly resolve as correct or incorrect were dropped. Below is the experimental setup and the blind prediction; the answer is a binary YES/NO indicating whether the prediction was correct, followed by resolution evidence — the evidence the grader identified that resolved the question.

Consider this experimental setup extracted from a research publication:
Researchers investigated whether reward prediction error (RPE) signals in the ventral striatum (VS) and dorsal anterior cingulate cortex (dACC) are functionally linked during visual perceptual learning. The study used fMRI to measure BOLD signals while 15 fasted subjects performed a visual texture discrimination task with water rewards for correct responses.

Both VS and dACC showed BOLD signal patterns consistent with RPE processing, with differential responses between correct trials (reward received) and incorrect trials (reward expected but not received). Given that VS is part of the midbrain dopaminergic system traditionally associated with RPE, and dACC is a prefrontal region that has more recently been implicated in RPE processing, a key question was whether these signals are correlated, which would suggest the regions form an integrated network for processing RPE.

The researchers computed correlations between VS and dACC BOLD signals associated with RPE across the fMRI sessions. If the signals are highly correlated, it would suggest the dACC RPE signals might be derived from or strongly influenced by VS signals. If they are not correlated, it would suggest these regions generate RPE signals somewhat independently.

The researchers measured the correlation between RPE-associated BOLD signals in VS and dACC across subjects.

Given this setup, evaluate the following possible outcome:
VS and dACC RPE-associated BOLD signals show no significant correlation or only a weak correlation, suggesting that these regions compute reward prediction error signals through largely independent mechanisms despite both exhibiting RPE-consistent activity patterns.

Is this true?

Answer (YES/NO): YES